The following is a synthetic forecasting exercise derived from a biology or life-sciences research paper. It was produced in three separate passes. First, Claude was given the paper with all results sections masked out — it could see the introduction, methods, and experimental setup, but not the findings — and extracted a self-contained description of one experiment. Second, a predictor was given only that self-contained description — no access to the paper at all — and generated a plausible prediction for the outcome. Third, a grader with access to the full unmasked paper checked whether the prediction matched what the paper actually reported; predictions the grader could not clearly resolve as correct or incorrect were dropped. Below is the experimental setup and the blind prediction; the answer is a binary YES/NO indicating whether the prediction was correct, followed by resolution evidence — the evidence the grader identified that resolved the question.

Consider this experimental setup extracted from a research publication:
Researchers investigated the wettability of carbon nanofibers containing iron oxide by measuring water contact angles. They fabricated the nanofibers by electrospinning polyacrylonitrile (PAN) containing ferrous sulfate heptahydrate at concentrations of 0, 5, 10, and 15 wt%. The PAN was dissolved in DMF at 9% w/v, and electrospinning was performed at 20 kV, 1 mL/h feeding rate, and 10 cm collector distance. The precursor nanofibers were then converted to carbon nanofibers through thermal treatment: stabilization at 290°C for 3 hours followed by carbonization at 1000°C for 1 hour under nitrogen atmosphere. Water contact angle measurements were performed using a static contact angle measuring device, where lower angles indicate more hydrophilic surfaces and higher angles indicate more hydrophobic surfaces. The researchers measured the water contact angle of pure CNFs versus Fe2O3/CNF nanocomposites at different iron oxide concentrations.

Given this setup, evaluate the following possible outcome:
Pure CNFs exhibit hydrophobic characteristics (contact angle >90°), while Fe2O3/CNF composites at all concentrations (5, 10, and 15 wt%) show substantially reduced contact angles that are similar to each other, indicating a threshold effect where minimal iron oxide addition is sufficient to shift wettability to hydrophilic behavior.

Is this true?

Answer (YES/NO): NO